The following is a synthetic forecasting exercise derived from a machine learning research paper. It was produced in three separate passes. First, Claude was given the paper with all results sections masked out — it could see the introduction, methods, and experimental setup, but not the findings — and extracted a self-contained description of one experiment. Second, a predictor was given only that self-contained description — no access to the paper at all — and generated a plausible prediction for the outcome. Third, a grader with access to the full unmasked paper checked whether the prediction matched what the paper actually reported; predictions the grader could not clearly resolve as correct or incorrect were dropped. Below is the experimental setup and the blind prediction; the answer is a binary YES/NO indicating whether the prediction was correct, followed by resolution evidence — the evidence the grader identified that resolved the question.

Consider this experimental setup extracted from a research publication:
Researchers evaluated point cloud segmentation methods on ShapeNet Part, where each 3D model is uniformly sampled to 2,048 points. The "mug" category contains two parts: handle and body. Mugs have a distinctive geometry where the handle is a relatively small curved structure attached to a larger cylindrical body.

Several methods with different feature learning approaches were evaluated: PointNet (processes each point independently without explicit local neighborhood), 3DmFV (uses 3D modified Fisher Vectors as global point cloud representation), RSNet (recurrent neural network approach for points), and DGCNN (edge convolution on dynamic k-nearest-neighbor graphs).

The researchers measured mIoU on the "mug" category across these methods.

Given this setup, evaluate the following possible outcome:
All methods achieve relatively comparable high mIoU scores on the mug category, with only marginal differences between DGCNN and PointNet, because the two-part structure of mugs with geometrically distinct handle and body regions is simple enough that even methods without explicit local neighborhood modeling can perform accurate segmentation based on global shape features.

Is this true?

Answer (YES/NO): YES